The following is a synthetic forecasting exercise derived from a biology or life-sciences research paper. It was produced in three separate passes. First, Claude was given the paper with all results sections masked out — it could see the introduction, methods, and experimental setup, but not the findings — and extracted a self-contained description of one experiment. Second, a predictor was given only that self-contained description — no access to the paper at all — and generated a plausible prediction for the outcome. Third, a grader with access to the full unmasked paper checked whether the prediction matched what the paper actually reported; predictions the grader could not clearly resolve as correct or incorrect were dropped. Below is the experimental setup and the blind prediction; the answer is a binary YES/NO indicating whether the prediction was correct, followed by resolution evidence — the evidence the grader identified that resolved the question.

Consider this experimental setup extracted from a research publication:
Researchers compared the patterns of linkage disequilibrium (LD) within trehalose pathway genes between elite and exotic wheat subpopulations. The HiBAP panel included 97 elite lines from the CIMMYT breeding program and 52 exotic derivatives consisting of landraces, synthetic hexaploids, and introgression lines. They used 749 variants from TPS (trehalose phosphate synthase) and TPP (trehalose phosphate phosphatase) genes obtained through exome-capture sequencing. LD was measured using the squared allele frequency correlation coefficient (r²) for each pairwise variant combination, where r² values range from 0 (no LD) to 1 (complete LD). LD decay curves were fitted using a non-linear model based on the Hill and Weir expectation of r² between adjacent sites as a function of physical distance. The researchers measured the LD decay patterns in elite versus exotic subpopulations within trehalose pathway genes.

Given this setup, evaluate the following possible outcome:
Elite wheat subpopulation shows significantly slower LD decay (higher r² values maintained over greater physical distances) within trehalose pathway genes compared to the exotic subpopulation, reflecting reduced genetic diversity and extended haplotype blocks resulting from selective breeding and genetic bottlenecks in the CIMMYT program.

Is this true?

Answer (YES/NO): NO